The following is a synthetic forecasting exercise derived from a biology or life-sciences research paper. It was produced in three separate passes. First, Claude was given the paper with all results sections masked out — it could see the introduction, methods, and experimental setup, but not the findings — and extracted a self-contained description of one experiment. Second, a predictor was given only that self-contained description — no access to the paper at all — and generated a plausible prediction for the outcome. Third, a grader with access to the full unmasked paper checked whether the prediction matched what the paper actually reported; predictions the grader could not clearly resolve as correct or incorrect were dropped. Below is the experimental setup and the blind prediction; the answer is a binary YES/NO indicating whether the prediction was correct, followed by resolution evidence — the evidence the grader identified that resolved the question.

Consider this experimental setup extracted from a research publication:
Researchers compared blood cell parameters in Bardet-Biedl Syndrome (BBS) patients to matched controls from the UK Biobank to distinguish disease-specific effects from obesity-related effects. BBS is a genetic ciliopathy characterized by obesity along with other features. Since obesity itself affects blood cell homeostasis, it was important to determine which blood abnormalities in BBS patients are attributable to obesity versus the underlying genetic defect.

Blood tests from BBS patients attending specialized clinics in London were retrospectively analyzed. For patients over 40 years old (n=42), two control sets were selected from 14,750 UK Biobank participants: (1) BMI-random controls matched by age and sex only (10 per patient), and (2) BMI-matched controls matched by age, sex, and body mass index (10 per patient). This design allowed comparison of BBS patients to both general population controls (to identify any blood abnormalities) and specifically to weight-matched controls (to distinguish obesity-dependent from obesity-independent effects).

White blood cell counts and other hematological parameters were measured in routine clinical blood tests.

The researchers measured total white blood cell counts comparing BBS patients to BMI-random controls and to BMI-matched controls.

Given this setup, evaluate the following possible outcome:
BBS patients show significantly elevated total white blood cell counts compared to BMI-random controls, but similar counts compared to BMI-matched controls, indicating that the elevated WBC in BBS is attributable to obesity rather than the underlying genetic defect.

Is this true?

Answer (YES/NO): YES